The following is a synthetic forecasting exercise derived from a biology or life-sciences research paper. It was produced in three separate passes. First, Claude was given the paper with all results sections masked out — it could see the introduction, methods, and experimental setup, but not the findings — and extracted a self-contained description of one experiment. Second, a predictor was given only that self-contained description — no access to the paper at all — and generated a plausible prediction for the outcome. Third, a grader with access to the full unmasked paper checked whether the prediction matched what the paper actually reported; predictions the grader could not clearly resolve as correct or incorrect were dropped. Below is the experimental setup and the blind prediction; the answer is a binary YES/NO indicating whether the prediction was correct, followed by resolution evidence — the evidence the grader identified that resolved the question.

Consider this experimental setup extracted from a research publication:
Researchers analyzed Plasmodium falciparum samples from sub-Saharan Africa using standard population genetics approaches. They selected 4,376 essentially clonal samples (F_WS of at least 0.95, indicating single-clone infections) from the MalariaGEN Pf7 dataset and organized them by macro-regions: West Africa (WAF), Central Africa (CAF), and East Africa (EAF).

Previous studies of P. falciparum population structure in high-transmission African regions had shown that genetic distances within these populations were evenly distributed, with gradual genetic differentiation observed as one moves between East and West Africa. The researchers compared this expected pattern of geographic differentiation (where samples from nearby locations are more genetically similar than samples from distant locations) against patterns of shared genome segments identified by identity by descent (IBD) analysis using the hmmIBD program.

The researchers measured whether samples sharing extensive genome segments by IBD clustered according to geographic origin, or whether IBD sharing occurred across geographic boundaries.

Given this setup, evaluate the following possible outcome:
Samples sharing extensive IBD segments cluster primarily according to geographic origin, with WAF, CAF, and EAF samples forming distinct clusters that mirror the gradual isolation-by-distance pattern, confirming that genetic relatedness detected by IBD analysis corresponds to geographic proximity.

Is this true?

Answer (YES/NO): NO